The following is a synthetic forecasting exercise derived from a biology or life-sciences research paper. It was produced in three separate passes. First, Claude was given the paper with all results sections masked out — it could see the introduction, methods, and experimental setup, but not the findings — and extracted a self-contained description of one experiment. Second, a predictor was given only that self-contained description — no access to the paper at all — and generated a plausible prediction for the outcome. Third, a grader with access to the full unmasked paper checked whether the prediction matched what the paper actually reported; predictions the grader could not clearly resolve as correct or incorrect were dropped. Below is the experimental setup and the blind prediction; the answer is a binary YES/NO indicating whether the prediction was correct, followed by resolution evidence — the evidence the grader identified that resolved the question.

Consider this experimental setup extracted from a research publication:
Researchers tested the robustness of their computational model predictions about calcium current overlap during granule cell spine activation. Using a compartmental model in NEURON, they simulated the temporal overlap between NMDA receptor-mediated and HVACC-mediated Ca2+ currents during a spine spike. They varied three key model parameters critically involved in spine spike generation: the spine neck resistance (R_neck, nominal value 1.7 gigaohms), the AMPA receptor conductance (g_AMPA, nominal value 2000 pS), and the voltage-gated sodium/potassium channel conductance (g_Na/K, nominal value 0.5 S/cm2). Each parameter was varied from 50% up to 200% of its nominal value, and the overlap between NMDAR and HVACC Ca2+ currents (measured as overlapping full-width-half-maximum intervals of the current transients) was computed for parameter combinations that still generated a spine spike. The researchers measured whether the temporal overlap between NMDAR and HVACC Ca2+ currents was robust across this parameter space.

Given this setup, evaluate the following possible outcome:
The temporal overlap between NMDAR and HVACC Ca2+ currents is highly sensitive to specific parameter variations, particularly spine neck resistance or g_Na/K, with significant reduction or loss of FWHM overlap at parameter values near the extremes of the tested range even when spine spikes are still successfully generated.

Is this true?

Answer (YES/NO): NO